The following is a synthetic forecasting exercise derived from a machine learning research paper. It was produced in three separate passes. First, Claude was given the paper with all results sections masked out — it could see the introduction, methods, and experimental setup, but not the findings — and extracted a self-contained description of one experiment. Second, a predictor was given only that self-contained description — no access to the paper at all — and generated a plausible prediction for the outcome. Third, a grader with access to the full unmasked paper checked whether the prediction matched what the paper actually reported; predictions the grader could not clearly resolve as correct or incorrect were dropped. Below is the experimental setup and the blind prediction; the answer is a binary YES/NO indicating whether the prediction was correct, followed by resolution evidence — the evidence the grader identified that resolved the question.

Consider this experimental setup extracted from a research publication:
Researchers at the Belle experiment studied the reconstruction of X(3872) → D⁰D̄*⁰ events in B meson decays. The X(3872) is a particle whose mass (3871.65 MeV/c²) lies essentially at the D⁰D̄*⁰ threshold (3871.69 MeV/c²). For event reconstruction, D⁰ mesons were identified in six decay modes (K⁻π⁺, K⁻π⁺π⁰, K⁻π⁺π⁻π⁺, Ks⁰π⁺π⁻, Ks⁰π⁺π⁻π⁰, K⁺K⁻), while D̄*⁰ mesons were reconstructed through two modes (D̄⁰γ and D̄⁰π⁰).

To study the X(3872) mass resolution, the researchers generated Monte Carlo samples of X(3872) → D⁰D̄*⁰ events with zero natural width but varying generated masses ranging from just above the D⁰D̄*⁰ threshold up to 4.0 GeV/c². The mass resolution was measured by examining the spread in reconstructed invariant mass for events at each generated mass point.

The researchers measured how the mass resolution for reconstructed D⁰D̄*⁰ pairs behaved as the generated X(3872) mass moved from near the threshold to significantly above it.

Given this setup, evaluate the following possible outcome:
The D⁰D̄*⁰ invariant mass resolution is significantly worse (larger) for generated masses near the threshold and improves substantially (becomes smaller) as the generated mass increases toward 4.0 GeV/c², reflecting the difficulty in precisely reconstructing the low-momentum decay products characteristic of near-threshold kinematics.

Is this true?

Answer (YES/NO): NO